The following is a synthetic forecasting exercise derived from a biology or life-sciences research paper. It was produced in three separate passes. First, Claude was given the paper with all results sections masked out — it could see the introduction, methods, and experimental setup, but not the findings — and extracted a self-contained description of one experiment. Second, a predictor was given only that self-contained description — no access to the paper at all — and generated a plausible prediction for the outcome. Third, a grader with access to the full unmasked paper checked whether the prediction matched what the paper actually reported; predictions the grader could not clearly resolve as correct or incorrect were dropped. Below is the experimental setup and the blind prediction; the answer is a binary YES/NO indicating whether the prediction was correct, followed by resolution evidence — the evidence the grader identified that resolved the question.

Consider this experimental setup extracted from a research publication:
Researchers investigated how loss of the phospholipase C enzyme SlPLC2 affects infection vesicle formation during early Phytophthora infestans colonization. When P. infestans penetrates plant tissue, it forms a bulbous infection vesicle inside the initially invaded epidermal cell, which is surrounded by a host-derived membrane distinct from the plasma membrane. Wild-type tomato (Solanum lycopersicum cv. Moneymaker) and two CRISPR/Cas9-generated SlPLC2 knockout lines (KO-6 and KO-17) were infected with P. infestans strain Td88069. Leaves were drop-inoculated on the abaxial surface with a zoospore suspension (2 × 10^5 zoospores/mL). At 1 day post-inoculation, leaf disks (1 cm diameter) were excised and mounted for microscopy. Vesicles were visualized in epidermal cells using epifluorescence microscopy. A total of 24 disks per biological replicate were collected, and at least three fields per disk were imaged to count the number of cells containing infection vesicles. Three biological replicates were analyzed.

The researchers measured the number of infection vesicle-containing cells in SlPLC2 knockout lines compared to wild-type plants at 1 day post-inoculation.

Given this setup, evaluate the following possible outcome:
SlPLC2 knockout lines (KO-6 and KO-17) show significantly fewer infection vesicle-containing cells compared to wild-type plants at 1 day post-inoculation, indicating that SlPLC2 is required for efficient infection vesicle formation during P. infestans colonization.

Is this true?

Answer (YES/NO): YES